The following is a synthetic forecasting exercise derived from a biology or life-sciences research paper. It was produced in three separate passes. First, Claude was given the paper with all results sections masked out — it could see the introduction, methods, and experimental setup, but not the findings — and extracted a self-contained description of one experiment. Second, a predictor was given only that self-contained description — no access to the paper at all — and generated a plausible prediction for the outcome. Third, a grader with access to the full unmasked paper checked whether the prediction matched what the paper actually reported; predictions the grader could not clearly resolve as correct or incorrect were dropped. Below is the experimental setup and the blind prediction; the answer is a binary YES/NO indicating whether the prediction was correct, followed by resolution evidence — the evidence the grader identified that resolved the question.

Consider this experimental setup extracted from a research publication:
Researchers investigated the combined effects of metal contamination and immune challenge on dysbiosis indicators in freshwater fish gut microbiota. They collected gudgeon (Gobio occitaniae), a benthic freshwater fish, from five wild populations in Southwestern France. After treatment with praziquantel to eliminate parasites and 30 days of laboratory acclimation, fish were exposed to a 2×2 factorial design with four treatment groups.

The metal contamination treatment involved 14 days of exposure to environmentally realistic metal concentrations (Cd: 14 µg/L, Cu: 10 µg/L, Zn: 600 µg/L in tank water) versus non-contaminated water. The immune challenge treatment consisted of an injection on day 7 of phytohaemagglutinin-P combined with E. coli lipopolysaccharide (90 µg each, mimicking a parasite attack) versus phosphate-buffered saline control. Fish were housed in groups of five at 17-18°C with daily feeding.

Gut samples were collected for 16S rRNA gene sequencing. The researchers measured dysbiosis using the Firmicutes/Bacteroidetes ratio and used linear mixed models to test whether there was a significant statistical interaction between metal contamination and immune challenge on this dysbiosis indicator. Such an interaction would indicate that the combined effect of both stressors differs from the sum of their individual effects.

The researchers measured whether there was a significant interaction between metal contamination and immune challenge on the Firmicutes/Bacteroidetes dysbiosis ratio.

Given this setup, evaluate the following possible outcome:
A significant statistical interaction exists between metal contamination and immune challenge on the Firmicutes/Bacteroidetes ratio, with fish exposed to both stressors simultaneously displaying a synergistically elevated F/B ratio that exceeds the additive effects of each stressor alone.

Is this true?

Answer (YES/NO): NO